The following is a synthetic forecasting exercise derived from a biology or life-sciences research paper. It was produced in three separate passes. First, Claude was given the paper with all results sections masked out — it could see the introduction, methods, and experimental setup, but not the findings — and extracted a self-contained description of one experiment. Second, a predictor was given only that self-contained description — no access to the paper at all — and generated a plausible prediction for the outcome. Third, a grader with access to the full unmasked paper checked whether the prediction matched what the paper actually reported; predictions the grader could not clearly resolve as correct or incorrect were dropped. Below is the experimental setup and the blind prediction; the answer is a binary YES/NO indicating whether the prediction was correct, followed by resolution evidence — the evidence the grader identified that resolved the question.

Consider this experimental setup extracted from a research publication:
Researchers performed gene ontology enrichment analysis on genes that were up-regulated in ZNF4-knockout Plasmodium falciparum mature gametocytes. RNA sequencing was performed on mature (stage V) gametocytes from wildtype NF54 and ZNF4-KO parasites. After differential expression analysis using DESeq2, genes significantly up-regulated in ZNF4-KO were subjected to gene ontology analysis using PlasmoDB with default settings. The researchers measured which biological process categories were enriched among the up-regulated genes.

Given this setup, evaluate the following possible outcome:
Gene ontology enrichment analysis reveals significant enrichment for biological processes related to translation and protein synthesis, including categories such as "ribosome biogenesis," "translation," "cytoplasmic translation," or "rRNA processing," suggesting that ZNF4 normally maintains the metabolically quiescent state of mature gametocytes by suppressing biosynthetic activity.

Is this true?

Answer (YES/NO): NO